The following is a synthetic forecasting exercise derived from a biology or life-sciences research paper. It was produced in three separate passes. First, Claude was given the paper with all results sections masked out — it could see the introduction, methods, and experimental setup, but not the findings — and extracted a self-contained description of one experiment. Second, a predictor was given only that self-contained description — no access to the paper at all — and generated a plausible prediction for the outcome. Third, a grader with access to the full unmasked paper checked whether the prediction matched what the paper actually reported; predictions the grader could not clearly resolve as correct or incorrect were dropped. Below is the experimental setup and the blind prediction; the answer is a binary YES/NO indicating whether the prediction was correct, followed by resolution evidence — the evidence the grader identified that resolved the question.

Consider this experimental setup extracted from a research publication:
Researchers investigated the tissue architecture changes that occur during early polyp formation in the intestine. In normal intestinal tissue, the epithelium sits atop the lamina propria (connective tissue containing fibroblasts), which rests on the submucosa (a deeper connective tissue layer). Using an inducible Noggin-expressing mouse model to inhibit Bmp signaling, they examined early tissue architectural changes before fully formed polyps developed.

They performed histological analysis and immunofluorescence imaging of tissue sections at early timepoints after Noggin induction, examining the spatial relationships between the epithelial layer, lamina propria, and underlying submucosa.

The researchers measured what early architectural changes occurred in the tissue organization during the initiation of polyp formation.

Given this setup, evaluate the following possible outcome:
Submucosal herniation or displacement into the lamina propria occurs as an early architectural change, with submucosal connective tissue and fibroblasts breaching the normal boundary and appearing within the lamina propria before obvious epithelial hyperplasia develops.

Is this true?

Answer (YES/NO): NO